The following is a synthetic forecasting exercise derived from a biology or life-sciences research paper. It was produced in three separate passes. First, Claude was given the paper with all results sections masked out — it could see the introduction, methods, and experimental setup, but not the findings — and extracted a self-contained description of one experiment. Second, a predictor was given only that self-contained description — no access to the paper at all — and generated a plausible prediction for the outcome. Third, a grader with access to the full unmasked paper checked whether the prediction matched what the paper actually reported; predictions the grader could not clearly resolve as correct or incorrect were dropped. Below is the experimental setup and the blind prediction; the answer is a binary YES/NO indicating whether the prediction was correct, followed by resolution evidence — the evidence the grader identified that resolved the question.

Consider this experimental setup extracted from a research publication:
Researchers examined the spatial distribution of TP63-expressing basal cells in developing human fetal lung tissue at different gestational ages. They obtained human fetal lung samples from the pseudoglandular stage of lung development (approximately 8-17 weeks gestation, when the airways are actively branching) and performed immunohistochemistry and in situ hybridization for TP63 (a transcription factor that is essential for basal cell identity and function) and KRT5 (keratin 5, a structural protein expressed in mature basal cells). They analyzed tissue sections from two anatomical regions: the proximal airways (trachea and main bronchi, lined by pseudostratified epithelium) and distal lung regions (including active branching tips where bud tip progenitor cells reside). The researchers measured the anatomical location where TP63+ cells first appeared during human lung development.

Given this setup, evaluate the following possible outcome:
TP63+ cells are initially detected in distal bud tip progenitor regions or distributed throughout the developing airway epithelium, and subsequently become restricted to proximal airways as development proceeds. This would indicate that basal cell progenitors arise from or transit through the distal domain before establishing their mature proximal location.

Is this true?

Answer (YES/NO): YES